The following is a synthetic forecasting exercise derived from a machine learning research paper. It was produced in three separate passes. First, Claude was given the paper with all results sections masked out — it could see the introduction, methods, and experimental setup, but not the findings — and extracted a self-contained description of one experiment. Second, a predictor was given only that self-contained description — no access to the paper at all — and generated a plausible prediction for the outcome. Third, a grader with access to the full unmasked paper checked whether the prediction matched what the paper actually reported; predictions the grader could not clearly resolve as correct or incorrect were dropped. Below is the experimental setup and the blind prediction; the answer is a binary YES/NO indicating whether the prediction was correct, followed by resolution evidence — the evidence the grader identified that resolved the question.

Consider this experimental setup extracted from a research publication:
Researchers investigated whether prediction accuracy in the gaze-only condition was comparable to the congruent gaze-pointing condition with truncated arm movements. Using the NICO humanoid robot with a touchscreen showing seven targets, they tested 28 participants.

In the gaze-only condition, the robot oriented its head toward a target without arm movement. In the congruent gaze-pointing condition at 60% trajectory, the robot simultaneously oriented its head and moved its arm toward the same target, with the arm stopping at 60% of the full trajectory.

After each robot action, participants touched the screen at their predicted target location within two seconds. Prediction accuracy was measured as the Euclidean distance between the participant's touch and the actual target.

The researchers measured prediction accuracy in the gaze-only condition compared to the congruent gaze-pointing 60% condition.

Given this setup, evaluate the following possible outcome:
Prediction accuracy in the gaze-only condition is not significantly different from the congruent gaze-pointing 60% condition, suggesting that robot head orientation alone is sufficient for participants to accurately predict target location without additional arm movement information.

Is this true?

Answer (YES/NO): NO